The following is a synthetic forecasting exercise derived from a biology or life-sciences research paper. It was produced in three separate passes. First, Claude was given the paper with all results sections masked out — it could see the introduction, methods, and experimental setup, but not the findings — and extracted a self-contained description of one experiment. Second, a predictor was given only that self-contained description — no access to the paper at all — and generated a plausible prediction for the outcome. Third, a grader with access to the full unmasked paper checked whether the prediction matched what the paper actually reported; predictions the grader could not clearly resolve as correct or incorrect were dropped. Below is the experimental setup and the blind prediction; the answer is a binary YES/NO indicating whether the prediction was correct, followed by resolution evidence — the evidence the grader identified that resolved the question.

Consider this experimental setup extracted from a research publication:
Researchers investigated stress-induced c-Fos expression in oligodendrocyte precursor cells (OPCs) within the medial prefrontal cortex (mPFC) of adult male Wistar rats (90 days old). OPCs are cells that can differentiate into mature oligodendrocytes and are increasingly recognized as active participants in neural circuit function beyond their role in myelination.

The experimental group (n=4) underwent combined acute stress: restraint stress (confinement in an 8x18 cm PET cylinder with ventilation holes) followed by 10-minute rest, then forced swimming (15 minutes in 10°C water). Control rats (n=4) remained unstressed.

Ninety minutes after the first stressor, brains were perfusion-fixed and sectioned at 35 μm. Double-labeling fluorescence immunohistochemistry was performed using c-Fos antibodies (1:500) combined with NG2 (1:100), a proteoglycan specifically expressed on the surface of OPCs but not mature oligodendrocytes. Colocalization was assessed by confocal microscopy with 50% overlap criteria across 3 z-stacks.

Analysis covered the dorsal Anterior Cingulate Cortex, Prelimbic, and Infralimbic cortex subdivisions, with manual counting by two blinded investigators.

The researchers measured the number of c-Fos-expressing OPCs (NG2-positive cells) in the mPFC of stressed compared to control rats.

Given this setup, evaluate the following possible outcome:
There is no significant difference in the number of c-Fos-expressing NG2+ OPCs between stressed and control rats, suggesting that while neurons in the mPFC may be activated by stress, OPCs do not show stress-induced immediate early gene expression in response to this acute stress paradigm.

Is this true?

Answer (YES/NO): NO